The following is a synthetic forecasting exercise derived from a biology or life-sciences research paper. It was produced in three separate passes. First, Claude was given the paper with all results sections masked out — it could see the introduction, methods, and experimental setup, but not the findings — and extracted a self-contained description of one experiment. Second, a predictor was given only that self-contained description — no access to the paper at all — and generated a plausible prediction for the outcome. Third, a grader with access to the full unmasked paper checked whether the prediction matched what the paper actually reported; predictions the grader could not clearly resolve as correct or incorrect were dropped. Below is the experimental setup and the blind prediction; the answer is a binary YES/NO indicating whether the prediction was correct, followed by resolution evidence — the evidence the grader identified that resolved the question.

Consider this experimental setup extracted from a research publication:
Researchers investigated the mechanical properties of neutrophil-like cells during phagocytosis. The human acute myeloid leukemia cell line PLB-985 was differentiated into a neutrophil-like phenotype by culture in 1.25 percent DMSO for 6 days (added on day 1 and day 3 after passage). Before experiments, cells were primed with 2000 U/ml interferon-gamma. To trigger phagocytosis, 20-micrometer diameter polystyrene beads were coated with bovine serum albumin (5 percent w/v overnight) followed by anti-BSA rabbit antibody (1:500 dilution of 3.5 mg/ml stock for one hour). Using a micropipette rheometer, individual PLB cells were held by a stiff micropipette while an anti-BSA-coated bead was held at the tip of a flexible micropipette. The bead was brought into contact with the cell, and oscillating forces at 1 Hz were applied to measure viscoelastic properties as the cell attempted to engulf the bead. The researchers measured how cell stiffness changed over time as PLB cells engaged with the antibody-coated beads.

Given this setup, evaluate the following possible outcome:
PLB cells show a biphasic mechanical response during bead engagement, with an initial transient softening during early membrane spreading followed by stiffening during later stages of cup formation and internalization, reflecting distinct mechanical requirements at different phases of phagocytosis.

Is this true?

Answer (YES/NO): NO